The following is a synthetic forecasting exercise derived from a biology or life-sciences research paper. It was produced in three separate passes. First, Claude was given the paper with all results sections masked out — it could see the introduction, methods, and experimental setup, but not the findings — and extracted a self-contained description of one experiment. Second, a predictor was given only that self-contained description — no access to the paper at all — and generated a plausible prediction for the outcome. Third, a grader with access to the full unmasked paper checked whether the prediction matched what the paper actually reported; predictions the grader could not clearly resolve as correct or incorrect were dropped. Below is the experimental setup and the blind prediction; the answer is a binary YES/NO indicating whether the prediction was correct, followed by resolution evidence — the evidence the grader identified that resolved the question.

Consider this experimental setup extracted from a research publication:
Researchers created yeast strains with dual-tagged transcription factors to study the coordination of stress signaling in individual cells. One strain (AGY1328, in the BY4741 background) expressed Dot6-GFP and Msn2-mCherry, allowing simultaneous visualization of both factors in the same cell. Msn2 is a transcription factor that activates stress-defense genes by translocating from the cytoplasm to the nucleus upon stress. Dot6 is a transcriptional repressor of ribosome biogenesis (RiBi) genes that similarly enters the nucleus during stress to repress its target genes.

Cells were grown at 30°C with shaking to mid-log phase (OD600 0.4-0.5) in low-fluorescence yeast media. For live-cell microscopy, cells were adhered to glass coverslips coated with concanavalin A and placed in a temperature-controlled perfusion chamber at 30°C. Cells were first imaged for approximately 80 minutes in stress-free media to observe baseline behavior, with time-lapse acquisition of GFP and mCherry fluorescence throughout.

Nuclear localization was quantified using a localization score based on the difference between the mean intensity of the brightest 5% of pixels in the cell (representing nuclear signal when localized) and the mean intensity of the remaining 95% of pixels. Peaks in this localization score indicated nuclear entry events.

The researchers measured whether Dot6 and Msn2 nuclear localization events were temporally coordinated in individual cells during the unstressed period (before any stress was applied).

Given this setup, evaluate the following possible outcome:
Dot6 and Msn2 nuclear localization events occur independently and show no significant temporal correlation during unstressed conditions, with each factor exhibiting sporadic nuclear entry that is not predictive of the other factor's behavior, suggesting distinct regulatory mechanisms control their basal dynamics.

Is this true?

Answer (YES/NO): NO